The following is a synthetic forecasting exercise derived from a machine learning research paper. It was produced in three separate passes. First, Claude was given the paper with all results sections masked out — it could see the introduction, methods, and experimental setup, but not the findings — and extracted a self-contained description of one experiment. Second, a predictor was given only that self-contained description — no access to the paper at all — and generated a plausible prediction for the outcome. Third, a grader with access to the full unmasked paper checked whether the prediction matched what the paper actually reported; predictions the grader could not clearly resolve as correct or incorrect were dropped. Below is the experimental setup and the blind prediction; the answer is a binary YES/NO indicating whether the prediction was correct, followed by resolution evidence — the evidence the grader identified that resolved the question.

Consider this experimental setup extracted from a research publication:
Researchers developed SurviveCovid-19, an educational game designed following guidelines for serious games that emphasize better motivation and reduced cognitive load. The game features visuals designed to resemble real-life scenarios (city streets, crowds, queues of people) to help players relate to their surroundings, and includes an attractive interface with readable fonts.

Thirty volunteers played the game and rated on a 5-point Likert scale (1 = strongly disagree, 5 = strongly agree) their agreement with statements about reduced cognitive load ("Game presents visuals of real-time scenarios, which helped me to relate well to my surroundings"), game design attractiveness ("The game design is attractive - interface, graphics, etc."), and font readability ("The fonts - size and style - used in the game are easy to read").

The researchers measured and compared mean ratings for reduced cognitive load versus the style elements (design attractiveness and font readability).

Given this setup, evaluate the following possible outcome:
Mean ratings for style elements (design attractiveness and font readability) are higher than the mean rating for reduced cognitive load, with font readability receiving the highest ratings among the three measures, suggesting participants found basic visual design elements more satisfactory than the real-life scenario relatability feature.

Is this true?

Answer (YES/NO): NO